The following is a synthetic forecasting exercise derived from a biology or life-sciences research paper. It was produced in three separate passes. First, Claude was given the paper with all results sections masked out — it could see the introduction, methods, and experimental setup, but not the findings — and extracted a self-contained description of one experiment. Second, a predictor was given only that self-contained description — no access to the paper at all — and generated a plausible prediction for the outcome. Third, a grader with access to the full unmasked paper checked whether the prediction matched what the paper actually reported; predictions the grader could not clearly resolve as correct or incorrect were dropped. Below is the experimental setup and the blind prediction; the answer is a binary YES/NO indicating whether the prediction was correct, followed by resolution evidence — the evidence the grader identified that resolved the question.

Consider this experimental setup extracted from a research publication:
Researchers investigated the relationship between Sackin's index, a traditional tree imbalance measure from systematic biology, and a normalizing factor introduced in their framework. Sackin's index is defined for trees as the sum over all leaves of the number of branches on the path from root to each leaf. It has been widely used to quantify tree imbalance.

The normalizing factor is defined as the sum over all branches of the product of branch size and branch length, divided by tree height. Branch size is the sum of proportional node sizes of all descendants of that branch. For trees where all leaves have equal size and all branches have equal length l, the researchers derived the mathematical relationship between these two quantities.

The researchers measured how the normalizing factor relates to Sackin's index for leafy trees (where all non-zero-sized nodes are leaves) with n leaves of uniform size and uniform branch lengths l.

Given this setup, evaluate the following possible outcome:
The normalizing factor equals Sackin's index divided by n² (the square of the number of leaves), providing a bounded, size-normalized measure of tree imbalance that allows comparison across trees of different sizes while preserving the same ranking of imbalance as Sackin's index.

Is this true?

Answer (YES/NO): NO